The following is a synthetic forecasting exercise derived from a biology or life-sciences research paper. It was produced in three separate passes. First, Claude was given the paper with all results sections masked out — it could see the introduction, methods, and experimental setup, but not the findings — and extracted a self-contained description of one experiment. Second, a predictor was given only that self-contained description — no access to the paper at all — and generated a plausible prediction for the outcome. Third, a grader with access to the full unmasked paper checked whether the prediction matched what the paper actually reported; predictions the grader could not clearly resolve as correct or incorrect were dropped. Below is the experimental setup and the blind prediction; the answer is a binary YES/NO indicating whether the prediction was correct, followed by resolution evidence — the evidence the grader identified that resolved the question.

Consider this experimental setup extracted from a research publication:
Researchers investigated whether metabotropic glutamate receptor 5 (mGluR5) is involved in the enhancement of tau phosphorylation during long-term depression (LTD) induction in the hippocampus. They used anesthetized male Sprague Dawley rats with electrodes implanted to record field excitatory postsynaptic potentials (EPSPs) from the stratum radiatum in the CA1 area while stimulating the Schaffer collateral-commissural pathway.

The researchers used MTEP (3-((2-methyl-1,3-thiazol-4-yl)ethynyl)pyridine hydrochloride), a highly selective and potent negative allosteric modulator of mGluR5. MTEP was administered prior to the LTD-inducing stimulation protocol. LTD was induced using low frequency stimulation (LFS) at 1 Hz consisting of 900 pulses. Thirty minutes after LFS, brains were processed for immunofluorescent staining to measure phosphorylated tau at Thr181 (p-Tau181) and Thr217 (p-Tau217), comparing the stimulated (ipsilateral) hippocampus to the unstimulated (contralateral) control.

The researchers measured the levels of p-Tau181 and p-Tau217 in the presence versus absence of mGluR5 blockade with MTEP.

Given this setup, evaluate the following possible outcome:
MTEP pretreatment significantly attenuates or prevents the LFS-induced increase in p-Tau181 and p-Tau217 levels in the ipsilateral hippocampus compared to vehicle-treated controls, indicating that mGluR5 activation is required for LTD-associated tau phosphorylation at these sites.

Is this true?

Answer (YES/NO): YES